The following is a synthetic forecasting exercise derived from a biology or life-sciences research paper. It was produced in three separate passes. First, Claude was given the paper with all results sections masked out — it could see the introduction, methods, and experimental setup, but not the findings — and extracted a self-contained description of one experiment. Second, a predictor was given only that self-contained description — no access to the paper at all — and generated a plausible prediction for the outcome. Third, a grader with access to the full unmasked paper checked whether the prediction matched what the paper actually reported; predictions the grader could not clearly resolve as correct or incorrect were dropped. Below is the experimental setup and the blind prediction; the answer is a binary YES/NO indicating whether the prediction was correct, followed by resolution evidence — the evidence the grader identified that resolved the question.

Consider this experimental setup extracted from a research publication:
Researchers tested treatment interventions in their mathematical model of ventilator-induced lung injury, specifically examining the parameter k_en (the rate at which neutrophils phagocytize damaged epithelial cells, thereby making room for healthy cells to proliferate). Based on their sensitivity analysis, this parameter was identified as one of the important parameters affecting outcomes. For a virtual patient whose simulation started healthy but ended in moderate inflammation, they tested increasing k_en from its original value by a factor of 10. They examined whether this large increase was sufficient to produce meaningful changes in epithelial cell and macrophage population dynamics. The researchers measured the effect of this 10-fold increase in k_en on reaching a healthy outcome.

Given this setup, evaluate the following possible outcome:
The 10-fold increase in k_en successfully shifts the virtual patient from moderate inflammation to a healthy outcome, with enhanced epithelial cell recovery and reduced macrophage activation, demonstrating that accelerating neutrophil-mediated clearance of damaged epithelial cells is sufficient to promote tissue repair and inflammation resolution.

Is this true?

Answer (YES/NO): NO